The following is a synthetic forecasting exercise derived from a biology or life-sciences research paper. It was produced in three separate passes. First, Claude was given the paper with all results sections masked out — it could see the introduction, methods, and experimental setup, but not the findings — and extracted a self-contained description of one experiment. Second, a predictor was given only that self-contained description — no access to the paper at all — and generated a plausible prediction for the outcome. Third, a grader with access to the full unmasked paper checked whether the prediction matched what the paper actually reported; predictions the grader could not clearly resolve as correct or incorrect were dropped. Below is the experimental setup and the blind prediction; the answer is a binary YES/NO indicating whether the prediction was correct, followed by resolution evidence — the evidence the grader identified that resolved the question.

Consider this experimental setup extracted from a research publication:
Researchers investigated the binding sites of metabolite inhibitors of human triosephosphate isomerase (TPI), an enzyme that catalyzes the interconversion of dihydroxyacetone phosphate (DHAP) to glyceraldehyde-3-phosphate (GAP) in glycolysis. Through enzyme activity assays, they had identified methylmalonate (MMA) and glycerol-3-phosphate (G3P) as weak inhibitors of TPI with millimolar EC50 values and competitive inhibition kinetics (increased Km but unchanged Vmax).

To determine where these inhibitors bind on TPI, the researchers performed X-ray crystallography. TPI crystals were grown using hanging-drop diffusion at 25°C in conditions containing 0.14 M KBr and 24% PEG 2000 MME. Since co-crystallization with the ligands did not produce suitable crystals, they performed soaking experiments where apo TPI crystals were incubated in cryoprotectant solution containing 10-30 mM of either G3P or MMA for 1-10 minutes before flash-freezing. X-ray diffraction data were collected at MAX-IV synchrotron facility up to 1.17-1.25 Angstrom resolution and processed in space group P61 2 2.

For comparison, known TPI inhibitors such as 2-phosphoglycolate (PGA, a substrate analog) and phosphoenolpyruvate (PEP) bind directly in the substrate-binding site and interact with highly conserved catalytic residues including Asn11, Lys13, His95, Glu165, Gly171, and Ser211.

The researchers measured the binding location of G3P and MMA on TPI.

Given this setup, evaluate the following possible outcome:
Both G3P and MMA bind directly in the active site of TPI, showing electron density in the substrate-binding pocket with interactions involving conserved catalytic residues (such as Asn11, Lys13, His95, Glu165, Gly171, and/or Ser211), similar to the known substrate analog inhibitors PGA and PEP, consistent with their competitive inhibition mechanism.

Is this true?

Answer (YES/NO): NO